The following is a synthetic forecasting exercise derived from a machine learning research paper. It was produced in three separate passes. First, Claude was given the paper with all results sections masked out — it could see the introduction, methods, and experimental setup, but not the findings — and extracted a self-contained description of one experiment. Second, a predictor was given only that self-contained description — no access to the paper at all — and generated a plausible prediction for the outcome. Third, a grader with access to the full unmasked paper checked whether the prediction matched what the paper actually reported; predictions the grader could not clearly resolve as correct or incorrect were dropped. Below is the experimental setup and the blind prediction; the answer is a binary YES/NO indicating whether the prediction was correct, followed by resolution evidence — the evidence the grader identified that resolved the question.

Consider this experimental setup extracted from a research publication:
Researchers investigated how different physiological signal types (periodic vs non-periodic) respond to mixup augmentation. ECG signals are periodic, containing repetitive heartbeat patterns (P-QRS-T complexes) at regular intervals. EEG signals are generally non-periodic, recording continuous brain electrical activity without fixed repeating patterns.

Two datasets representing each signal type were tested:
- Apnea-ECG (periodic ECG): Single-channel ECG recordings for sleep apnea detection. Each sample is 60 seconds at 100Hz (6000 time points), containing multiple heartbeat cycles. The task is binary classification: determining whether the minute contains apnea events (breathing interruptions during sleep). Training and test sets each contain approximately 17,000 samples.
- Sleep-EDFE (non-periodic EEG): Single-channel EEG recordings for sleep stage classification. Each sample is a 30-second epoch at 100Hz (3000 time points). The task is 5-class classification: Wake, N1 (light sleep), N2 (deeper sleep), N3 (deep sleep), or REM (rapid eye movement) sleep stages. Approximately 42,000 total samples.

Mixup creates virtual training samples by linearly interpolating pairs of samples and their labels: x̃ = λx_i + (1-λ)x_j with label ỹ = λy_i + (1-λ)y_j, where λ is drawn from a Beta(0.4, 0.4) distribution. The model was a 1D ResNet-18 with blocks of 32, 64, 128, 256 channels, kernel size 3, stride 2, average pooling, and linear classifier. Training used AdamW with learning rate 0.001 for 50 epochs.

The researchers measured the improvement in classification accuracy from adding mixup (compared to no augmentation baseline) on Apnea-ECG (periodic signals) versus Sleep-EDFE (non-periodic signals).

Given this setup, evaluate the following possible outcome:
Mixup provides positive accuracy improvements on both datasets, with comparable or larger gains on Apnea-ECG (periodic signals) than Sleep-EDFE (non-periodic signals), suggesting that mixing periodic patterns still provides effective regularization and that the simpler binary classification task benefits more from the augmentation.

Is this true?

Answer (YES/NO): NO